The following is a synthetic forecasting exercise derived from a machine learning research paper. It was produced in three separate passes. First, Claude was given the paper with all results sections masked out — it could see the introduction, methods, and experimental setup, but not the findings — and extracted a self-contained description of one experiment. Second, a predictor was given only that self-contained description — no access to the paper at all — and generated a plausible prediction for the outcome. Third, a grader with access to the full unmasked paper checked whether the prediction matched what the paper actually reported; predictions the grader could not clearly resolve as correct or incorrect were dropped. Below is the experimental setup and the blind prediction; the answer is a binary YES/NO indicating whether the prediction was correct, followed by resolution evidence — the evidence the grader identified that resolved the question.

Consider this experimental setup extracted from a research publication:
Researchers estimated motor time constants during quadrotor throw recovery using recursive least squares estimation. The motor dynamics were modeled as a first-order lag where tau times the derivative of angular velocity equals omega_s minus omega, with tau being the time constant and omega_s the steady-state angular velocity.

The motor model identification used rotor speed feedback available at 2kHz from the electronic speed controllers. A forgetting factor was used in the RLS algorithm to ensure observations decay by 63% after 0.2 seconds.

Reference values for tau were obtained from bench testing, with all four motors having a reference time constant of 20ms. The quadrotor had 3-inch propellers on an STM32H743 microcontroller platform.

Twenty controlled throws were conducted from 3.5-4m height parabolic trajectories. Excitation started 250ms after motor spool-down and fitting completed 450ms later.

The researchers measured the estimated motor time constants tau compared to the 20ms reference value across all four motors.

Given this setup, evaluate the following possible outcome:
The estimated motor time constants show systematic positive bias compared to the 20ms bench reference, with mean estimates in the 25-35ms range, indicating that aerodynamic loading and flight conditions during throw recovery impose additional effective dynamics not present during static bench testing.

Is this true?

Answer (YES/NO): YES